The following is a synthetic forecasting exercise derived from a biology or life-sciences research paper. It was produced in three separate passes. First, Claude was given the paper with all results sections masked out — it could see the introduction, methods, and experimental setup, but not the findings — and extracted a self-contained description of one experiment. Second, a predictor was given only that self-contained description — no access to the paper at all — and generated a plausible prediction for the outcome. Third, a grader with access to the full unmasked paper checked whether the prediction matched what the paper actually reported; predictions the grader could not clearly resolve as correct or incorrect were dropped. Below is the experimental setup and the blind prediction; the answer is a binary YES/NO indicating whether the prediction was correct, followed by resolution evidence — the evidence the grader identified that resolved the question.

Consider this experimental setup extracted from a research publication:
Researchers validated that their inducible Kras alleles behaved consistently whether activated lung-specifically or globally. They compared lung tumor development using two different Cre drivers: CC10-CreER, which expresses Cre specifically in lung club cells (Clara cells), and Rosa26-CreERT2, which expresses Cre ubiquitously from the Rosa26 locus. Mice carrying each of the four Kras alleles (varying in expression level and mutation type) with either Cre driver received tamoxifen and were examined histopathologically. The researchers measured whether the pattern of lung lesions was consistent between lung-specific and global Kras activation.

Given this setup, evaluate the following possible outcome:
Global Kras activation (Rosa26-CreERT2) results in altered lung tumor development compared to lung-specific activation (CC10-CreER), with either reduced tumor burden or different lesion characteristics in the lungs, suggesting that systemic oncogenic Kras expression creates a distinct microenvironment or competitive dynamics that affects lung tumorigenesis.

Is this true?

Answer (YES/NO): NO